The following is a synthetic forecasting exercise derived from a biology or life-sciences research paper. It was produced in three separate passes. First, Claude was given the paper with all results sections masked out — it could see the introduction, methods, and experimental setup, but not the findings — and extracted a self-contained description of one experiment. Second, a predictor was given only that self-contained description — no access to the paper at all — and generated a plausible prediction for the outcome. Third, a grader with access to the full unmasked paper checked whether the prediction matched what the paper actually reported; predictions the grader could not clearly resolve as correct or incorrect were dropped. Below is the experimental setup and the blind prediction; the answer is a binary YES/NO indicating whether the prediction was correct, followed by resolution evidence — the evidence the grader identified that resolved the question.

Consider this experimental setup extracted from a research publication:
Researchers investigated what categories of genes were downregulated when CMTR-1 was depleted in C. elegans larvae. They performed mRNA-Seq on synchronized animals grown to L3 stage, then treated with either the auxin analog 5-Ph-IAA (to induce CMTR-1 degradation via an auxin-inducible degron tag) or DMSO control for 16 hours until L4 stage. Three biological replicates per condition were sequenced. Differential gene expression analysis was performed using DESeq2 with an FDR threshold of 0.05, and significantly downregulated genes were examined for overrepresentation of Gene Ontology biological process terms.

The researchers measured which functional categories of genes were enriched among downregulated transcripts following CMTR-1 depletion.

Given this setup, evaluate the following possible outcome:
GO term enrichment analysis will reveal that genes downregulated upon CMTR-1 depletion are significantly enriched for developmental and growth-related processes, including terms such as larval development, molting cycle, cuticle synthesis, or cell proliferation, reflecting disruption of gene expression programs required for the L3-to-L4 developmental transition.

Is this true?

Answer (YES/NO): NO